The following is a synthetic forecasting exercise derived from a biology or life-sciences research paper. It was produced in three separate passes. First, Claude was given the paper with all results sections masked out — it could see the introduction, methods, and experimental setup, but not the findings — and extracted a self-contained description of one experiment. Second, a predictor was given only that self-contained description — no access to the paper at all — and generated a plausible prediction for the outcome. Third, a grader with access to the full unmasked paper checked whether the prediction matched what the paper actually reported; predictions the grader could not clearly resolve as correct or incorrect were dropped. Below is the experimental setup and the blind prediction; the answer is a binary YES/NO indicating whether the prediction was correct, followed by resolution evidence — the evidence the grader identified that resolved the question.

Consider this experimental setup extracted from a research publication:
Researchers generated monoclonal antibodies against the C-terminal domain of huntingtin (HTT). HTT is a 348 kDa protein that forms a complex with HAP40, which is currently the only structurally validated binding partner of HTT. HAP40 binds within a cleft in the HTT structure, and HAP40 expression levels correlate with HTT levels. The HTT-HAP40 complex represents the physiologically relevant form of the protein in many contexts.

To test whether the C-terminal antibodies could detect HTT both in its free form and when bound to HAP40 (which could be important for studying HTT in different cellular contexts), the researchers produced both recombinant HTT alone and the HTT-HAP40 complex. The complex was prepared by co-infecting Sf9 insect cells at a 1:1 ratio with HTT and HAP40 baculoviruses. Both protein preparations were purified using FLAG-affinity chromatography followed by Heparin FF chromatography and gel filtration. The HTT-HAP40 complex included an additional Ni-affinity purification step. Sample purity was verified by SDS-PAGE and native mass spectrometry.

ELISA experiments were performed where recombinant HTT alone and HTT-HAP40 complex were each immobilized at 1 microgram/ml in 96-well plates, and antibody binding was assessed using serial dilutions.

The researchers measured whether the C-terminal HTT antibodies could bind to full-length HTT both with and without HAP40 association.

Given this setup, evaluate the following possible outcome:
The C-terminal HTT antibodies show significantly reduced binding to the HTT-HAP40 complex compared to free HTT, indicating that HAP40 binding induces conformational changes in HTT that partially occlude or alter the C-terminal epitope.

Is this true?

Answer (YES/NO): NO